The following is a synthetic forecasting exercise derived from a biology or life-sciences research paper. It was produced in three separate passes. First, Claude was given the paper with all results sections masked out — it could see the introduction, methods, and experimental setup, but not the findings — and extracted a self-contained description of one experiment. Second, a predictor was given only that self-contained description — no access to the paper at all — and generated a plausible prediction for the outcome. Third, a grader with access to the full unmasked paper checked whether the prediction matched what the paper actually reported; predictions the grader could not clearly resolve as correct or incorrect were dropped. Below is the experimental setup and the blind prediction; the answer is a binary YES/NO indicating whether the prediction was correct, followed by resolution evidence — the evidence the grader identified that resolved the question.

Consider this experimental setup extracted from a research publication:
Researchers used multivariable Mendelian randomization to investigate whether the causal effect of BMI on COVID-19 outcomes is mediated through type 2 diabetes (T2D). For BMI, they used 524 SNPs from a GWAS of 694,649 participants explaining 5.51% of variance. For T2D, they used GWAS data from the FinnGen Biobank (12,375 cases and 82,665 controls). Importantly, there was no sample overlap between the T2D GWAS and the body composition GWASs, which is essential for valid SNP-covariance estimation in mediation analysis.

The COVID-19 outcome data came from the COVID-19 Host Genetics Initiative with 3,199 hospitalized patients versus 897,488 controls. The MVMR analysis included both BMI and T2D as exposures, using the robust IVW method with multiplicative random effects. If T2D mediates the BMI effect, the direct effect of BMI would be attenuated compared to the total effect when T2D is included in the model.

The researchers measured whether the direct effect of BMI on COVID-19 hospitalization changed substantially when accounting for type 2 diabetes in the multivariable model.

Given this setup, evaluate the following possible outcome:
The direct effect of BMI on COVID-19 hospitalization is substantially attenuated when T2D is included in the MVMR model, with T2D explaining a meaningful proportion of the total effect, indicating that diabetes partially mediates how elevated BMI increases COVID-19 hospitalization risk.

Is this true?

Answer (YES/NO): NO